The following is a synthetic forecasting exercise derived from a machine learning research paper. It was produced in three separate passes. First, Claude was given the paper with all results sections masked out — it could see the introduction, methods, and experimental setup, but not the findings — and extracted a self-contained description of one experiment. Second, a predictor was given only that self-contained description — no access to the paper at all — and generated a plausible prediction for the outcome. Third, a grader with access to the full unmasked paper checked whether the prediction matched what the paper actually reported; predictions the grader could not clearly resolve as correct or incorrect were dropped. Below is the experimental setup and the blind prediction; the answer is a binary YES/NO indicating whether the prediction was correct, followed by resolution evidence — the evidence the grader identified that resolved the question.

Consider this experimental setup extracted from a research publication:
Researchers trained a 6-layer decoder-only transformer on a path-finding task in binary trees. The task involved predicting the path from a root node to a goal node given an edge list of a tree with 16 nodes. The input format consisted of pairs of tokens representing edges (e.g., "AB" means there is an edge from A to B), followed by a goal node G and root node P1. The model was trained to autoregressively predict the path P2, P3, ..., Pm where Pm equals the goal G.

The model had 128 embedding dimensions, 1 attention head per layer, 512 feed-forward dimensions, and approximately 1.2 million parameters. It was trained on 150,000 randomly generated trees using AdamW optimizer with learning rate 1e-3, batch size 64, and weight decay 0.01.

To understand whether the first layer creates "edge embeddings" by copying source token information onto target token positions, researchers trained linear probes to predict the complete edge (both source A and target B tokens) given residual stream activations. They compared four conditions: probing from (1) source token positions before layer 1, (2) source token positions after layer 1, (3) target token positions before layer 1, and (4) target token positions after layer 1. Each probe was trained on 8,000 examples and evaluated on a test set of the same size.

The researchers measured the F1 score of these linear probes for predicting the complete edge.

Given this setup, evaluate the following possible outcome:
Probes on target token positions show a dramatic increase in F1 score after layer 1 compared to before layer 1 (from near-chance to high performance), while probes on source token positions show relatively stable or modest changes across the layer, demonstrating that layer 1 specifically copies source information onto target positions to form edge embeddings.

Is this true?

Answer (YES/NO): YES